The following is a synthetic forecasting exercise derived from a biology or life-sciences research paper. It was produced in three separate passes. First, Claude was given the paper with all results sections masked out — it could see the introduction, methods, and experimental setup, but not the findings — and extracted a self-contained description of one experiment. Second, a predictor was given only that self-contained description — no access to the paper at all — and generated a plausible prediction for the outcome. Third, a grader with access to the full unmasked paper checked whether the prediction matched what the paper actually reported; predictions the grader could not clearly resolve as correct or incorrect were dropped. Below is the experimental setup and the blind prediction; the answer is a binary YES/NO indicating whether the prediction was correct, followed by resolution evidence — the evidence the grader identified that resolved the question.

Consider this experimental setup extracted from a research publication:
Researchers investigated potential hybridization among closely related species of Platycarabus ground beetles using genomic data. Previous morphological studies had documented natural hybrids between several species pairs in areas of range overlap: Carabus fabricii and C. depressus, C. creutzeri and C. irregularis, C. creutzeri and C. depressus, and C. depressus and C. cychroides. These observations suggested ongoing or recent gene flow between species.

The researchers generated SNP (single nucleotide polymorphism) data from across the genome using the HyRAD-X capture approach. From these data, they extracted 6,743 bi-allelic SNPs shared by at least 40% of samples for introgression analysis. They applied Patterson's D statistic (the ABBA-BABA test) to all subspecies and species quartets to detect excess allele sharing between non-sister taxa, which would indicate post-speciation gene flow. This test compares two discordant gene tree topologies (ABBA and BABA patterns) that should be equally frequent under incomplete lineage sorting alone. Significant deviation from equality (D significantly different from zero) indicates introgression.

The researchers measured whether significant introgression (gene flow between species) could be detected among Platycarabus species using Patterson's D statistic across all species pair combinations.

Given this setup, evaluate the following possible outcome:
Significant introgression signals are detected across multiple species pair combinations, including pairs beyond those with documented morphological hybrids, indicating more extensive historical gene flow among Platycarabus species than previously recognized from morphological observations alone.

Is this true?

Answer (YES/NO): NO